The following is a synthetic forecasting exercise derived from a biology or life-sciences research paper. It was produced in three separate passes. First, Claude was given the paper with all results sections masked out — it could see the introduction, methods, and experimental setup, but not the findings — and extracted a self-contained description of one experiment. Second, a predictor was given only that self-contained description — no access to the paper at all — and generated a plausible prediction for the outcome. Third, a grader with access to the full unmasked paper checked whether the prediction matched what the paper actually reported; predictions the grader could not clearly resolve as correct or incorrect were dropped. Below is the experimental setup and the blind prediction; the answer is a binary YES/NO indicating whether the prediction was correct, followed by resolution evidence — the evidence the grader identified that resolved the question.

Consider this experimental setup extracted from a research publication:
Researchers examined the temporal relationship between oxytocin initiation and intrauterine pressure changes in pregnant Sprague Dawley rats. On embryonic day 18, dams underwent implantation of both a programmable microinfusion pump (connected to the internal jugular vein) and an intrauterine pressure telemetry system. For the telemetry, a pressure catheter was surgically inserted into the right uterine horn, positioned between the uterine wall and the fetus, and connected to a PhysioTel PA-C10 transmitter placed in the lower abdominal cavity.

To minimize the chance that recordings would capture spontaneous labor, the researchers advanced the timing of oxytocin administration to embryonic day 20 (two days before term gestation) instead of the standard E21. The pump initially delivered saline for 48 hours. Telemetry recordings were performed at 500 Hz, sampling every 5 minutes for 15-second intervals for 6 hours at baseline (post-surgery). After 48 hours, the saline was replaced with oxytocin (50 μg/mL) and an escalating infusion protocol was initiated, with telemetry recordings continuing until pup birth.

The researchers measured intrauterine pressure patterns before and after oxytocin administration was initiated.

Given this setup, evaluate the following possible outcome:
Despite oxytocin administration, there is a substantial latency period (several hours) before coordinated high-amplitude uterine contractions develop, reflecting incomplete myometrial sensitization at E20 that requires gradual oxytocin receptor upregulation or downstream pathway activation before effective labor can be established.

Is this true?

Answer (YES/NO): NO